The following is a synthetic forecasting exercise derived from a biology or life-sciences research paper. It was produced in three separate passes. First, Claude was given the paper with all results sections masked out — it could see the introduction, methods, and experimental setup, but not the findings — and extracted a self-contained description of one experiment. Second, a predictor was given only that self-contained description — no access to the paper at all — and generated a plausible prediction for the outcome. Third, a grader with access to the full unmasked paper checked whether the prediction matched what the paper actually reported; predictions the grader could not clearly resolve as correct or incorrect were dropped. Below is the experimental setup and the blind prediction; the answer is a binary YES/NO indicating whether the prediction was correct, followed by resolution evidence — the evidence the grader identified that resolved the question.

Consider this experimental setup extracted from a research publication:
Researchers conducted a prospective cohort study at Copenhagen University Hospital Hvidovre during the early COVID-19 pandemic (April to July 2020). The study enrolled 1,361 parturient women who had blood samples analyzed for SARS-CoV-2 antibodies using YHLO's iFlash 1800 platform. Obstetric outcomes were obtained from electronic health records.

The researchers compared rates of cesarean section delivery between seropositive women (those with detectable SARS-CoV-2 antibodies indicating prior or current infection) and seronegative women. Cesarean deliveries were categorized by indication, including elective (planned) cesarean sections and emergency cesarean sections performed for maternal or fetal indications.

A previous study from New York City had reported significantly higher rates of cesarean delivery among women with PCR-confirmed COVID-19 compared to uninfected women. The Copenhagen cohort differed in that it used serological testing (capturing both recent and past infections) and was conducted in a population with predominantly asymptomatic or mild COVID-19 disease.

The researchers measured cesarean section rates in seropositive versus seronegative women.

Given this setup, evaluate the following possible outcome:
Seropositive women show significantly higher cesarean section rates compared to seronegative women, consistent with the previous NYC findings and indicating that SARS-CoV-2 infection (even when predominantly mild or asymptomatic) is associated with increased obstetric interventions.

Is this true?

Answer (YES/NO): NO